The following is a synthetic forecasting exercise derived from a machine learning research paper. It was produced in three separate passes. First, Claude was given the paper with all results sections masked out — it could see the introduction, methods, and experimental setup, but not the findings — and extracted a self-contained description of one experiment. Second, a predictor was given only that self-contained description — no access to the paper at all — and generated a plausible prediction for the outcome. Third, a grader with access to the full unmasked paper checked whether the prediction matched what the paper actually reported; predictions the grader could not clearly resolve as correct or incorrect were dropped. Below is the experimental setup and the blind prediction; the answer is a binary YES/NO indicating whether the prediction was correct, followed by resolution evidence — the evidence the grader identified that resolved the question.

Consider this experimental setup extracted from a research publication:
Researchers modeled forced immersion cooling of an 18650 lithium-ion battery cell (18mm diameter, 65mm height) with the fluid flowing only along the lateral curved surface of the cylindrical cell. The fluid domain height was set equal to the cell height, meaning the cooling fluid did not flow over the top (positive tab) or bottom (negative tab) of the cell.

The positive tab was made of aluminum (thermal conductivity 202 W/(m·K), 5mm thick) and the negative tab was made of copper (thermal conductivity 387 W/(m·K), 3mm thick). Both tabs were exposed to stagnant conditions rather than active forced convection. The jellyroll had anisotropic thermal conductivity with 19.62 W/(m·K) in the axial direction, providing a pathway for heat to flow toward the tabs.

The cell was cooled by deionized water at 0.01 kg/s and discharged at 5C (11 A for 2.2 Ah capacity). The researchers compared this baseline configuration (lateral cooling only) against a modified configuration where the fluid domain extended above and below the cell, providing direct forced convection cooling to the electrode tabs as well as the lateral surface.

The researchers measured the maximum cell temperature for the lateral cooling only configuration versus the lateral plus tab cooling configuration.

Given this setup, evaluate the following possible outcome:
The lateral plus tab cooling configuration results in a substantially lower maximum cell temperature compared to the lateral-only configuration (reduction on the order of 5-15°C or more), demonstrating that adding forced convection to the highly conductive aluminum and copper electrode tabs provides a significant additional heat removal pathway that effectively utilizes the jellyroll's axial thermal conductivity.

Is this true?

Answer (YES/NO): NO